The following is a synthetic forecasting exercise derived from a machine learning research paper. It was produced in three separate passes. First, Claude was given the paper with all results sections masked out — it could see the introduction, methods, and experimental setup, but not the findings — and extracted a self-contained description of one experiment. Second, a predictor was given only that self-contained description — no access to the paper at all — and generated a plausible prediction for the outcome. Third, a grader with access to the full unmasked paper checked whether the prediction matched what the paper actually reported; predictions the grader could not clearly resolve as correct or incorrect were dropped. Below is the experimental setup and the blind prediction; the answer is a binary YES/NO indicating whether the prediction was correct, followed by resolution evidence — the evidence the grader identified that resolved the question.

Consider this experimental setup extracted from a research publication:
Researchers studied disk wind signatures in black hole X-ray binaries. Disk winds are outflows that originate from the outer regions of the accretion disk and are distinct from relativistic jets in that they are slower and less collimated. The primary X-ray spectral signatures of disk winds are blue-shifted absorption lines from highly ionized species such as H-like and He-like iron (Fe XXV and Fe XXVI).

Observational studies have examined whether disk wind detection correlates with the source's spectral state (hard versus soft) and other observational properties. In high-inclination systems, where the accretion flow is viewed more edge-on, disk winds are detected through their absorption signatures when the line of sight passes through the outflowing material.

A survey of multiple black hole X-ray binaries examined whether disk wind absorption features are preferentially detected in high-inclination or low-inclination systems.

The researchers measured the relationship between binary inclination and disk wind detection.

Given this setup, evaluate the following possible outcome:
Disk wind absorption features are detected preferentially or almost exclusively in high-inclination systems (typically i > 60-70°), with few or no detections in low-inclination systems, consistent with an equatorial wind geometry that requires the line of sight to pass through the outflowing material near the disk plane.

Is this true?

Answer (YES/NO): YES